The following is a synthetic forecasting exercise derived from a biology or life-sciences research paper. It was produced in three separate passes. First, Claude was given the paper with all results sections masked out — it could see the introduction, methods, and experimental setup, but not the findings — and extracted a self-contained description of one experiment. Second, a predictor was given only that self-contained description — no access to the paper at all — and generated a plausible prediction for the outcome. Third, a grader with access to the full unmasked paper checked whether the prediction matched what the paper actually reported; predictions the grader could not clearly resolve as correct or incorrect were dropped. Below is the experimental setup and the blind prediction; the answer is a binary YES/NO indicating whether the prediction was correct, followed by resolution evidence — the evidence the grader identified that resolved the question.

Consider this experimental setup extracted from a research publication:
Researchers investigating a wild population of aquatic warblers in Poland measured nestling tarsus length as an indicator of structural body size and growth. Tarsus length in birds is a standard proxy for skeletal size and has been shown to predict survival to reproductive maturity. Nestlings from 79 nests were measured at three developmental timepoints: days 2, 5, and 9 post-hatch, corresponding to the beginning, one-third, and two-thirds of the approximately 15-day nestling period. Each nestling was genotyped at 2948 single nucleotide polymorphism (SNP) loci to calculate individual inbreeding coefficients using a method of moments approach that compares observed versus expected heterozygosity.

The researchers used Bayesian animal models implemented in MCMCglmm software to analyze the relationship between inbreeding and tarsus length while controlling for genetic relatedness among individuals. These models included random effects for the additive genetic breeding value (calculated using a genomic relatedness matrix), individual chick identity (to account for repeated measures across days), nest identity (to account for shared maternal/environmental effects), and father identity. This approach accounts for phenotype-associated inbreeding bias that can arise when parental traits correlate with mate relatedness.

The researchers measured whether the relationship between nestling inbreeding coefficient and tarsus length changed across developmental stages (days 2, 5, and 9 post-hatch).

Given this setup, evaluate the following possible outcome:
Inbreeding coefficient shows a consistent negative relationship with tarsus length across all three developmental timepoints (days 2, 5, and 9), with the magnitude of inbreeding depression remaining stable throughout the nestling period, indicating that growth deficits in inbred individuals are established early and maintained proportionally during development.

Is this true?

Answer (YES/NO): NO